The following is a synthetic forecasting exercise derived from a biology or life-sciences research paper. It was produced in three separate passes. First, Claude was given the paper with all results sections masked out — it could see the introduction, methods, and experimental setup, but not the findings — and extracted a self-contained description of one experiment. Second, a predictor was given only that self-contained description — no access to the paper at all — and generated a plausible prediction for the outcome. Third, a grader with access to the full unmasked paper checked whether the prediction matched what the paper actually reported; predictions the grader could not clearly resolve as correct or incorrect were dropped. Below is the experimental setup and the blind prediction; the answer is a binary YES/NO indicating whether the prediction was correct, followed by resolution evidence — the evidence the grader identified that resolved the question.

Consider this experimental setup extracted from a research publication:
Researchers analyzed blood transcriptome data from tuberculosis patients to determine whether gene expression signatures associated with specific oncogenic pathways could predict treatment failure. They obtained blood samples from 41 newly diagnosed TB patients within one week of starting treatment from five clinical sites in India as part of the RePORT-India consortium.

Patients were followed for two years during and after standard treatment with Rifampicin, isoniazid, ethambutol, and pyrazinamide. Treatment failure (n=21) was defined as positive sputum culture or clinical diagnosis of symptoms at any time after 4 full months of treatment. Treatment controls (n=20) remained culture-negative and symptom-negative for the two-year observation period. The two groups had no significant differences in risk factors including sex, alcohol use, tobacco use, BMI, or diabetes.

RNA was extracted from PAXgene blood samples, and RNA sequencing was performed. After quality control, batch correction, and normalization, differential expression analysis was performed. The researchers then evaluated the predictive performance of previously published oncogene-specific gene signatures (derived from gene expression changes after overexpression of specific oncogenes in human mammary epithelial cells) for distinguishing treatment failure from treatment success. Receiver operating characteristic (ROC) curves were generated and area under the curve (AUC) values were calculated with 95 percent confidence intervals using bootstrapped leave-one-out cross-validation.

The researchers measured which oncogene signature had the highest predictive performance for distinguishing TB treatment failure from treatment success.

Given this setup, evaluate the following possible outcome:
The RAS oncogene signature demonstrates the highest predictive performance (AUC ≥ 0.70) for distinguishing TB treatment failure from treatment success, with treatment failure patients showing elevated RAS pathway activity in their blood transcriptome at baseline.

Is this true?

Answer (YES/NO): NO